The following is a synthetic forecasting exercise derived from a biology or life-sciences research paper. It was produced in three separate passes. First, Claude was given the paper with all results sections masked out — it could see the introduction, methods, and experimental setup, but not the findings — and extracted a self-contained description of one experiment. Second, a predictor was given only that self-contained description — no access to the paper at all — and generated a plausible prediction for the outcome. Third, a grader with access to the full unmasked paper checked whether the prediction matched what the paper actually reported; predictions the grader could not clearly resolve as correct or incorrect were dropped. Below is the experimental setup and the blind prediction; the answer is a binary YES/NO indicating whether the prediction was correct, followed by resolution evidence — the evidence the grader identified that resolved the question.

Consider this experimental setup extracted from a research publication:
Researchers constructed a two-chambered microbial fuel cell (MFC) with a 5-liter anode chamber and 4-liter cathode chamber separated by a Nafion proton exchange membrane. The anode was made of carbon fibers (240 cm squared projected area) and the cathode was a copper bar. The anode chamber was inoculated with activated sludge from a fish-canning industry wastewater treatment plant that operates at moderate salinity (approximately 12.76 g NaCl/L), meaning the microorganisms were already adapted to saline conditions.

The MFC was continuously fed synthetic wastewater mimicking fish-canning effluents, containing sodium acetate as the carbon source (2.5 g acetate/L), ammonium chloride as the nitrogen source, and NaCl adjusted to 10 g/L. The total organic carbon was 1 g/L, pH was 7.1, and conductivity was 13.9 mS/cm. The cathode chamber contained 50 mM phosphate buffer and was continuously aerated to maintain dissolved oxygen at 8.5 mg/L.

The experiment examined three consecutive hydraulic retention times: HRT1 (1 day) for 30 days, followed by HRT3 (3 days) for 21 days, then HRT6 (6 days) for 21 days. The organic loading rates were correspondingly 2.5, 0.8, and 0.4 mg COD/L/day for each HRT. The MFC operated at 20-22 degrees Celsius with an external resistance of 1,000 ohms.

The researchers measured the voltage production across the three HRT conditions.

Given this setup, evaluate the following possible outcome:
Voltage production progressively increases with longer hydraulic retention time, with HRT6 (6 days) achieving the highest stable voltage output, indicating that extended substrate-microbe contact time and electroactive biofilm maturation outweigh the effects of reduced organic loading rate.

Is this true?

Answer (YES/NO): NO